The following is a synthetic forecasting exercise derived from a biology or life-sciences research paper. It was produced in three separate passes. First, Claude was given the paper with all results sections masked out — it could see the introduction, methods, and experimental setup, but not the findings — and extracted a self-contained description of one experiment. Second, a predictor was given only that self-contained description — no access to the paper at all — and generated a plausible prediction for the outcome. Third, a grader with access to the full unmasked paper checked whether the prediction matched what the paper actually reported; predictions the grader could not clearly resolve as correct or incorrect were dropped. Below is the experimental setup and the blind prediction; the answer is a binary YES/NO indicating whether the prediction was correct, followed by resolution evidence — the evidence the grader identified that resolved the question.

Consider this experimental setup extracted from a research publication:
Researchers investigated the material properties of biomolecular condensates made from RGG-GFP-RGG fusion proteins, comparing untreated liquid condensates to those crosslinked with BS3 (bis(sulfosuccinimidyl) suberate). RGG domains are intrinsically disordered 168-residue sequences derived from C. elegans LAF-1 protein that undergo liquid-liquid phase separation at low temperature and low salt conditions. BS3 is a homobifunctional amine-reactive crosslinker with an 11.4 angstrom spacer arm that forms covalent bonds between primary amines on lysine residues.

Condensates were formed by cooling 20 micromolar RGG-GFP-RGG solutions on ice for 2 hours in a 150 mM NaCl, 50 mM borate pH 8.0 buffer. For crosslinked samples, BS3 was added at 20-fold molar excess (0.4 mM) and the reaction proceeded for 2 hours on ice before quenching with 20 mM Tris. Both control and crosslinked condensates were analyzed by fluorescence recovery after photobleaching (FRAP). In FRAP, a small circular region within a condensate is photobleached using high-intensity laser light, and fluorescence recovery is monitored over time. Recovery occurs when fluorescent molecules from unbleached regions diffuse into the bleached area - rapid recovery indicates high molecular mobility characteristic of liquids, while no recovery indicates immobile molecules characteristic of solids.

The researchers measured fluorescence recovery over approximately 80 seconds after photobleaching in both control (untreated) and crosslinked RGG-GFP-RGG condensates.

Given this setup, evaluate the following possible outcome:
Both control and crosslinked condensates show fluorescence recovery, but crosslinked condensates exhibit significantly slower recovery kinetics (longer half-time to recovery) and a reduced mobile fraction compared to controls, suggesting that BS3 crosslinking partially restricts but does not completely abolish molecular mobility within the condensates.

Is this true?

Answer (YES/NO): NO